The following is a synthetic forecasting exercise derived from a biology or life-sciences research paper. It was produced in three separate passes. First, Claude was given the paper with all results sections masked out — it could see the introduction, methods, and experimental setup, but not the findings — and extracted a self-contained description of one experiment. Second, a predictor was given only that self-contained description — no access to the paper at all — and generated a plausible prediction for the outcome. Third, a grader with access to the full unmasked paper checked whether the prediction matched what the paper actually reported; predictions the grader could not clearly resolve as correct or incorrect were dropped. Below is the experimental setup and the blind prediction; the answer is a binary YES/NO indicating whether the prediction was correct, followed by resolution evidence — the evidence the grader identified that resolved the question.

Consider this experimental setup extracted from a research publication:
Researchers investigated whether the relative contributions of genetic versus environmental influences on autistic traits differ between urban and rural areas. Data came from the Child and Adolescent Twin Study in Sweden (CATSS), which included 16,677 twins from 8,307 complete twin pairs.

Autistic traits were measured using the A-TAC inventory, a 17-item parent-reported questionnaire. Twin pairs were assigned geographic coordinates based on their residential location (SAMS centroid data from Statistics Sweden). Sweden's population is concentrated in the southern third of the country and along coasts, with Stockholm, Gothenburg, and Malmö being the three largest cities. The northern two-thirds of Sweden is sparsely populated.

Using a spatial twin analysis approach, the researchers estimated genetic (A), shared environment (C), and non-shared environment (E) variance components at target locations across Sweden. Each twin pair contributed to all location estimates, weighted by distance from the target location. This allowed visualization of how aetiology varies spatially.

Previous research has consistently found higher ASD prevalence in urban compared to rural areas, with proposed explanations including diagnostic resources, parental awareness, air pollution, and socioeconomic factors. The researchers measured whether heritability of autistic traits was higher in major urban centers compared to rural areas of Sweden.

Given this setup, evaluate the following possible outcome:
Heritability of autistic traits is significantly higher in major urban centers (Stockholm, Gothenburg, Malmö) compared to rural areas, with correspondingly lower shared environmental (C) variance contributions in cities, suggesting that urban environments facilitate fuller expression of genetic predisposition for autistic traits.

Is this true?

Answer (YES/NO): NO